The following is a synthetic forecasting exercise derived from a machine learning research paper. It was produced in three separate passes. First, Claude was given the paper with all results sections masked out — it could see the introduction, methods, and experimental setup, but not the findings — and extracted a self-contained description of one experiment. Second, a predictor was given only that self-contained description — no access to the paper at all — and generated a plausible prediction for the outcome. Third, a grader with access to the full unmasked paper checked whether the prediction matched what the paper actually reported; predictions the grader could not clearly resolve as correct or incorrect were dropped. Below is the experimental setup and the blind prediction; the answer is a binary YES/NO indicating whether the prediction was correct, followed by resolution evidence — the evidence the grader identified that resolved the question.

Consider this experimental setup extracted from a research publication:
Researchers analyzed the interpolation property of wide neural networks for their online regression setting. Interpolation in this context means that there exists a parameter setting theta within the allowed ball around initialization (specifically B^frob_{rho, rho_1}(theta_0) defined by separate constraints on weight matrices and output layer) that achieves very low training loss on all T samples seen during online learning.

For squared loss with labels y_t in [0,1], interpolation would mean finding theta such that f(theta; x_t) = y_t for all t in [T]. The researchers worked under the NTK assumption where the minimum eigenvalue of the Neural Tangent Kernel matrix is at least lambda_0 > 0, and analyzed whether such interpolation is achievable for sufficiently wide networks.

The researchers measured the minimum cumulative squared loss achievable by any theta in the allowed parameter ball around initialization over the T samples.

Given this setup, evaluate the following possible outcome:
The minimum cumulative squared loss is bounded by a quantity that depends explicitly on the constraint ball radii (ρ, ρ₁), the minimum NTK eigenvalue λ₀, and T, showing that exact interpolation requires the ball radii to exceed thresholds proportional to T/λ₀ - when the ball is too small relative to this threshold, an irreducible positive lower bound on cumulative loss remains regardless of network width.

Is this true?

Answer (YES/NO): NO